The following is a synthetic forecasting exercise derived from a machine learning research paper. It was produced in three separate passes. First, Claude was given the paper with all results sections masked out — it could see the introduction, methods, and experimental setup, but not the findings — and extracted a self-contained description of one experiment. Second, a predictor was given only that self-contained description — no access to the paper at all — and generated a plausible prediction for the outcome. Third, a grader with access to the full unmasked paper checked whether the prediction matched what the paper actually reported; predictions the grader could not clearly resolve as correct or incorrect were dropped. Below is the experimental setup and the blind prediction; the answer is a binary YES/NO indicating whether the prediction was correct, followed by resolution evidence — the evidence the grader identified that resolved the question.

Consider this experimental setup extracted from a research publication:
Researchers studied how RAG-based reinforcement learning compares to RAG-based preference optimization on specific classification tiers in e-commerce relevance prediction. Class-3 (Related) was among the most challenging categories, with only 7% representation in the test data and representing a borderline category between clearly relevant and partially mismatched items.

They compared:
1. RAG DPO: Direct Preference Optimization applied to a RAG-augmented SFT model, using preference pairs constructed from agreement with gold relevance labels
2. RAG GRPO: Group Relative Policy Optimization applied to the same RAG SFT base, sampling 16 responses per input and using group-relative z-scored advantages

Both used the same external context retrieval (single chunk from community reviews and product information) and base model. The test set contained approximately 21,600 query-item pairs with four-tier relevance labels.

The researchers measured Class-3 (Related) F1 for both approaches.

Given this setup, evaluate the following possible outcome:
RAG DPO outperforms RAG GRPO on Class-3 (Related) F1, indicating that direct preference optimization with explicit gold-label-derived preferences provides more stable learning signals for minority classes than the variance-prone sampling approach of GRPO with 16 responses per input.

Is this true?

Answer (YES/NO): YES